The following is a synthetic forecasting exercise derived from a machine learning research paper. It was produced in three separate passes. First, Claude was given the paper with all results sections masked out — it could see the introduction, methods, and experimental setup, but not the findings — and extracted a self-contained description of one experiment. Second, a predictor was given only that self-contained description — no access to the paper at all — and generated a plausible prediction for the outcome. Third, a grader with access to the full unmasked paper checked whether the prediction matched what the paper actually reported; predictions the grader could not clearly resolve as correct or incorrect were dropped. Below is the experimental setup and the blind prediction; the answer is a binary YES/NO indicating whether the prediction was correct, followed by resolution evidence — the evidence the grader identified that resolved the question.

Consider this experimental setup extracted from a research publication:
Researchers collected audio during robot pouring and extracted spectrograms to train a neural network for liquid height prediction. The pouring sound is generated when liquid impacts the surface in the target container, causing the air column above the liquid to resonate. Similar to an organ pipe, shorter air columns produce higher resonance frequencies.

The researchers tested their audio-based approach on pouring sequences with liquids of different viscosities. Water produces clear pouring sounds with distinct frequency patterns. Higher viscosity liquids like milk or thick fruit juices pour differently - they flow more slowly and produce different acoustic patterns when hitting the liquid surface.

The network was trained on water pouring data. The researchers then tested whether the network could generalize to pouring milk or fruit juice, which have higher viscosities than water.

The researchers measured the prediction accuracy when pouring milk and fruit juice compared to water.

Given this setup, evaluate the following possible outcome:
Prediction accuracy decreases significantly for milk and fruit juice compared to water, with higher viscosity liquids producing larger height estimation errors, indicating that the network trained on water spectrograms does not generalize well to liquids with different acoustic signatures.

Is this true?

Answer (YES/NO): NO